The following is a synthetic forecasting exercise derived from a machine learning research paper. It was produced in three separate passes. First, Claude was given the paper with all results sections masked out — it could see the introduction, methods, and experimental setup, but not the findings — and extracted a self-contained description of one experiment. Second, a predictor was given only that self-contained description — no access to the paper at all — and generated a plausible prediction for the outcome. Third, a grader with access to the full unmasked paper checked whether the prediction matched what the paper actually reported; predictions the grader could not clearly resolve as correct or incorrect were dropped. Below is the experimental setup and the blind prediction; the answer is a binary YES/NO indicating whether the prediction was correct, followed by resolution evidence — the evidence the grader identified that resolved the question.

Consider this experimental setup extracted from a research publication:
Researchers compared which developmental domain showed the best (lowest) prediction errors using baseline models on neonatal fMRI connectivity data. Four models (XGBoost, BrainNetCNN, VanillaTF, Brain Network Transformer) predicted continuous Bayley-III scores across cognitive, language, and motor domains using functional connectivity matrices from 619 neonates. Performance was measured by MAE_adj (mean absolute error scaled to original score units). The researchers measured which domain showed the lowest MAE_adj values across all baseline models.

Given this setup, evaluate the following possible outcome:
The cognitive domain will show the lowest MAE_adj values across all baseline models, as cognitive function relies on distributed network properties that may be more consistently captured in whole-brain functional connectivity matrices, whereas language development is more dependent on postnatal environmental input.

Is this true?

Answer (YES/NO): NO